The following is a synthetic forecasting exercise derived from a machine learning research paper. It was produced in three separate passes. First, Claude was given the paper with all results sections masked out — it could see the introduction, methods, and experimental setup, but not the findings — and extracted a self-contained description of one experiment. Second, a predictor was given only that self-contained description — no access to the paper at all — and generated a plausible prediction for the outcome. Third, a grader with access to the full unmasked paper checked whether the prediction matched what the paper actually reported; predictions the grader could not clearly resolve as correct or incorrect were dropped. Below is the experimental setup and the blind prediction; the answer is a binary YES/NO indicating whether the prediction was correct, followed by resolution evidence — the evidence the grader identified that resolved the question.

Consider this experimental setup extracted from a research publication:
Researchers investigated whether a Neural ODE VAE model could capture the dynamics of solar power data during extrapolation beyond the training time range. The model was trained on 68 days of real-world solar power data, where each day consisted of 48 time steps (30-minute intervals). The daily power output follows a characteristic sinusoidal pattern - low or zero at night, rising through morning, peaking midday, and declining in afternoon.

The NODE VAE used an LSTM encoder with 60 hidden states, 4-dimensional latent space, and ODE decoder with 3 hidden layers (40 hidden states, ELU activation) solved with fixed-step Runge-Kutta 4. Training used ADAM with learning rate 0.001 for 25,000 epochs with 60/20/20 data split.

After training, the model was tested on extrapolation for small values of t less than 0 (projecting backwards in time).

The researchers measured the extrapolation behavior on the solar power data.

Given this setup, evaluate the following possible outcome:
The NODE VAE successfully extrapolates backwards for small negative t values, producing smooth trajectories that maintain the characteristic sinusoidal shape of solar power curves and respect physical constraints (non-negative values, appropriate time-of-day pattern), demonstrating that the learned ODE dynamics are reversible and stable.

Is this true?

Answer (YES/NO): NO